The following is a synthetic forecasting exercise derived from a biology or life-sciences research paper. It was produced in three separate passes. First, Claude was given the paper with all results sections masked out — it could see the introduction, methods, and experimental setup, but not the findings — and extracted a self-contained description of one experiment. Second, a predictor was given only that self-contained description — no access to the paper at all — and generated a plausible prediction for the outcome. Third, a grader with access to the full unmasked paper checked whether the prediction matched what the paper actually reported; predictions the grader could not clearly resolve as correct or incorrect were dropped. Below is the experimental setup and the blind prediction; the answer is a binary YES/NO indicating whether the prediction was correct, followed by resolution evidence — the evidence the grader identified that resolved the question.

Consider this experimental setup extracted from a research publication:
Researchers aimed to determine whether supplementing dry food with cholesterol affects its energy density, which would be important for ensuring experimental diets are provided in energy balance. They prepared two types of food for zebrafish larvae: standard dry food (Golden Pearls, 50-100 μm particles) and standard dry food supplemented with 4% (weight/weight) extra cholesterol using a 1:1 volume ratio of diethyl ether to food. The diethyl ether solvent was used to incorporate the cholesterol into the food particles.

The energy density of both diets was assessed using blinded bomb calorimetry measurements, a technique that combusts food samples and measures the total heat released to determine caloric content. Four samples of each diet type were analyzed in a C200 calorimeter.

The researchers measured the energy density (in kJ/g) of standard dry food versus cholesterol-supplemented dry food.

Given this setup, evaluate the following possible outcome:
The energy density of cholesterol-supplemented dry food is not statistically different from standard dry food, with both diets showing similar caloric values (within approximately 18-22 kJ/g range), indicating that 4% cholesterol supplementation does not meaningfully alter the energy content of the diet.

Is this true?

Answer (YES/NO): NO